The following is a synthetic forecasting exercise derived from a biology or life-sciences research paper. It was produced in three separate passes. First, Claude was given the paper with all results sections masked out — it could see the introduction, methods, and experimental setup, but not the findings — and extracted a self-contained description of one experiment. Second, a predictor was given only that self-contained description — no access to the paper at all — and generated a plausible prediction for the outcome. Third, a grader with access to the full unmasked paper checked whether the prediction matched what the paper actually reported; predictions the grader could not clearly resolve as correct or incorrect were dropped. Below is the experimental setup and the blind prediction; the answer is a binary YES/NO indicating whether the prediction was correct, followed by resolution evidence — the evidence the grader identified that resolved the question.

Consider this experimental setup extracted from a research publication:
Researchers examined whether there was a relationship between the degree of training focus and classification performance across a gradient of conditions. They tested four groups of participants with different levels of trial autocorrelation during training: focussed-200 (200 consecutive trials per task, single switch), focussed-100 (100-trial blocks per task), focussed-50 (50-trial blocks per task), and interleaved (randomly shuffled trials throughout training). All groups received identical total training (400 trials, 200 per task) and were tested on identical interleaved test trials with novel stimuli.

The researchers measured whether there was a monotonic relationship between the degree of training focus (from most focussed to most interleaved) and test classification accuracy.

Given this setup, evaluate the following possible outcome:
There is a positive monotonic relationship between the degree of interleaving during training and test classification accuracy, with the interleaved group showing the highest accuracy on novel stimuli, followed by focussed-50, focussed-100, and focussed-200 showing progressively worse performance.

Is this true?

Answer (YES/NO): NO